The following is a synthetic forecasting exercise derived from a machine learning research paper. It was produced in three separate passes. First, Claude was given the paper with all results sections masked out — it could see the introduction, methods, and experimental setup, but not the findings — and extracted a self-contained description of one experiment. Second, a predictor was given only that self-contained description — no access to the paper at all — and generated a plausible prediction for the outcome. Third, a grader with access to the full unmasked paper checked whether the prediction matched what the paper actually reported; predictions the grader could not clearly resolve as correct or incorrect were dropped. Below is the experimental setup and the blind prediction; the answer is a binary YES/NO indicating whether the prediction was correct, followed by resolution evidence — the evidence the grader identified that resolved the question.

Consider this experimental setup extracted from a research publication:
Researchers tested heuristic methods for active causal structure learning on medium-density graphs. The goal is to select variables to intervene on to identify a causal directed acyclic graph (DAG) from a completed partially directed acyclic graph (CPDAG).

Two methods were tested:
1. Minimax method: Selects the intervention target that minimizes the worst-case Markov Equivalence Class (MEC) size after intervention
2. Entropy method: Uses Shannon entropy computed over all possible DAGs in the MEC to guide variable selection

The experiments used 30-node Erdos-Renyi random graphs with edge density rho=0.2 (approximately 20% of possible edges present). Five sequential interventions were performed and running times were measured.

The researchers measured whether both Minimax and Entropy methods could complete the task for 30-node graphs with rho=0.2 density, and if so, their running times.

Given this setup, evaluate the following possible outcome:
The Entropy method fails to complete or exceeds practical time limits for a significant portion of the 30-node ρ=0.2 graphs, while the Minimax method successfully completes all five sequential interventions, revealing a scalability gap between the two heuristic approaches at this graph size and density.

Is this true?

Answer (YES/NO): NO